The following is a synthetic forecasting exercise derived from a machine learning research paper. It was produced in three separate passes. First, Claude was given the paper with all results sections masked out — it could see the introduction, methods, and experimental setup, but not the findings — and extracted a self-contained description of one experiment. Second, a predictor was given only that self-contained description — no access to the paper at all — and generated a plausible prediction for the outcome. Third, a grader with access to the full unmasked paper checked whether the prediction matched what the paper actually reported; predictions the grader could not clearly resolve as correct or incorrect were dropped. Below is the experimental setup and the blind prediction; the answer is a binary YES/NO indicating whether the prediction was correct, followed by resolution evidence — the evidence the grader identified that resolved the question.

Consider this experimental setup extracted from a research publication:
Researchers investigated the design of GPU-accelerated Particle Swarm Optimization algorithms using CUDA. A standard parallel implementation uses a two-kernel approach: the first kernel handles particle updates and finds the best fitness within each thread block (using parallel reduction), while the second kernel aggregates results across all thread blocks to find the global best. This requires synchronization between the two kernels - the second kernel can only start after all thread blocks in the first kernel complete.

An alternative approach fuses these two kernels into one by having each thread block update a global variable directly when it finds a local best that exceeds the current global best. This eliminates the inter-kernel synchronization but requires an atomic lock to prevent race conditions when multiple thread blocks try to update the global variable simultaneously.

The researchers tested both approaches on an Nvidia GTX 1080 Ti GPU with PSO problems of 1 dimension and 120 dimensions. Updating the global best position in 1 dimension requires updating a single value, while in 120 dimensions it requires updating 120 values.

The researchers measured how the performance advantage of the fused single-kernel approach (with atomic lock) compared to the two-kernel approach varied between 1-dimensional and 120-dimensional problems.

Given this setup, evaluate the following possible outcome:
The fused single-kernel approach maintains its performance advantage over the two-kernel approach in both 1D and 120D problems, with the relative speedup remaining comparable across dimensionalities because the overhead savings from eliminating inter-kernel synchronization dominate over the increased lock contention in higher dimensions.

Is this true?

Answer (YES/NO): NO